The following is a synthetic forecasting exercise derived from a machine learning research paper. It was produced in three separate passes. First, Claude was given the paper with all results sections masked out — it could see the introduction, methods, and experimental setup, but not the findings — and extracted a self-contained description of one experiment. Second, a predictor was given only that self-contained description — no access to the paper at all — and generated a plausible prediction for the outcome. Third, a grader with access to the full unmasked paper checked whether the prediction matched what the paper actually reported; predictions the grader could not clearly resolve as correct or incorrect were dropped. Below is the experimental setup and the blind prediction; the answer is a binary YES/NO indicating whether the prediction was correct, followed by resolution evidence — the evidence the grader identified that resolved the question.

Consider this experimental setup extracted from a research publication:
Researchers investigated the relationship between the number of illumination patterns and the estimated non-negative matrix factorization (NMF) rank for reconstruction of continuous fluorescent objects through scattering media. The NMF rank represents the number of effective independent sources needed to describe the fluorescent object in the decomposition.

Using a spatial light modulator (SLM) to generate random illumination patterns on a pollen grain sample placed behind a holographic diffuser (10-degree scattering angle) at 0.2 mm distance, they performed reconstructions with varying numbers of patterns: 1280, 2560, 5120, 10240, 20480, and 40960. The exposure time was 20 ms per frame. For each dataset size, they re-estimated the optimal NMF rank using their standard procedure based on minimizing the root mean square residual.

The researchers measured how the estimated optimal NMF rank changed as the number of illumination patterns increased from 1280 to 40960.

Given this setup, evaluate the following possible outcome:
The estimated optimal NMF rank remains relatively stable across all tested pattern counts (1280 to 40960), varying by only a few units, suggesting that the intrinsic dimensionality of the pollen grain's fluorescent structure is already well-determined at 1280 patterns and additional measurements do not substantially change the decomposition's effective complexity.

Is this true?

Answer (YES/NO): NO